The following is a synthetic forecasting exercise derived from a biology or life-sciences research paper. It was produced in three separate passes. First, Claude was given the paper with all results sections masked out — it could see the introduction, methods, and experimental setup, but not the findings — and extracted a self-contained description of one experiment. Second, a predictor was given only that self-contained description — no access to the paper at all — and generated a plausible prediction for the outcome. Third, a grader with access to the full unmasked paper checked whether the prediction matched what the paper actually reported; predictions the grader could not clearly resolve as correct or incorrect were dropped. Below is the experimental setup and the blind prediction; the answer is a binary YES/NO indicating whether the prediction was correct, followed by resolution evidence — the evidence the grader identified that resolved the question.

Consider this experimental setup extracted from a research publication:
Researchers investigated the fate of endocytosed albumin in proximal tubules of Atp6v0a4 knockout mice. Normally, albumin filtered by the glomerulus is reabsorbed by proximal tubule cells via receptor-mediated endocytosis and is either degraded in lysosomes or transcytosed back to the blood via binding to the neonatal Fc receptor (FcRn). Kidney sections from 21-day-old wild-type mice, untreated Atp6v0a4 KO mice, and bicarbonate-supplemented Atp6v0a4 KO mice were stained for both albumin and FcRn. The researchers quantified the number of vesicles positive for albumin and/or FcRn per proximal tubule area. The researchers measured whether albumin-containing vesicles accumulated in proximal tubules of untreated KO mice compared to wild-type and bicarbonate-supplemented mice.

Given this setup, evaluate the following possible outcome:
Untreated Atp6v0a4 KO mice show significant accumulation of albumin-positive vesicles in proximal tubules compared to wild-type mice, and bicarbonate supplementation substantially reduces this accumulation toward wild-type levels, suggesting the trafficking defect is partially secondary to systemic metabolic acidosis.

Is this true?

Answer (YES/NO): YES